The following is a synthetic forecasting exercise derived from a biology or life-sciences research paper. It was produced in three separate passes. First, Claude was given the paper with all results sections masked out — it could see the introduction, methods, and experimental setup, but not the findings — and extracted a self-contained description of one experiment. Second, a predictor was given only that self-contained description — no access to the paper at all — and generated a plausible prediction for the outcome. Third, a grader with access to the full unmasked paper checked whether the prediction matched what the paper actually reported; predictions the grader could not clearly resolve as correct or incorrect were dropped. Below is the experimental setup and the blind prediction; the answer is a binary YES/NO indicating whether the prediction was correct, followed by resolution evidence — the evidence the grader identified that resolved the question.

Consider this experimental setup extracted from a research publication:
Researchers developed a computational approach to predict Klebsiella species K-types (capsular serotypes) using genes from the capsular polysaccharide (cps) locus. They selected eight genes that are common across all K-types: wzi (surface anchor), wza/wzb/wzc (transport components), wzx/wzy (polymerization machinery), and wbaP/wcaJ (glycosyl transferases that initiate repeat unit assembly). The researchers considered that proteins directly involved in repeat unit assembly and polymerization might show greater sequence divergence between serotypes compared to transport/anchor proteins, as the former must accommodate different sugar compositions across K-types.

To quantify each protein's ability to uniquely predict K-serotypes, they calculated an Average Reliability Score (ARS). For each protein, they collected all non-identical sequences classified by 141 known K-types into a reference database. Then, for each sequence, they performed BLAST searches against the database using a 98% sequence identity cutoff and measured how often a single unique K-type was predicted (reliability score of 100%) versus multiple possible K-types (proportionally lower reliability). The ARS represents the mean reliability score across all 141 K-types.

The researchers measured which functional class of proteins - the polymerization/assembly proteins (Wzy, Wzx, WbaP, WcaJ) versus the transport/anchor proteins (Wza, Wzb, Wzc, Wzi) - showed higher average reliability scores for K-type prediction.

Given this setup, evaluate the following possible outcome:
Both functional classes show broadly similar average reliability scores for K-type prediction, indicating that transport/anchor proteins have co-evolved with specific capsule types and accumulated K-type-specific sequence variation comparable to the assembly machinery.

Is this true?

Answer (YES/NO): NO